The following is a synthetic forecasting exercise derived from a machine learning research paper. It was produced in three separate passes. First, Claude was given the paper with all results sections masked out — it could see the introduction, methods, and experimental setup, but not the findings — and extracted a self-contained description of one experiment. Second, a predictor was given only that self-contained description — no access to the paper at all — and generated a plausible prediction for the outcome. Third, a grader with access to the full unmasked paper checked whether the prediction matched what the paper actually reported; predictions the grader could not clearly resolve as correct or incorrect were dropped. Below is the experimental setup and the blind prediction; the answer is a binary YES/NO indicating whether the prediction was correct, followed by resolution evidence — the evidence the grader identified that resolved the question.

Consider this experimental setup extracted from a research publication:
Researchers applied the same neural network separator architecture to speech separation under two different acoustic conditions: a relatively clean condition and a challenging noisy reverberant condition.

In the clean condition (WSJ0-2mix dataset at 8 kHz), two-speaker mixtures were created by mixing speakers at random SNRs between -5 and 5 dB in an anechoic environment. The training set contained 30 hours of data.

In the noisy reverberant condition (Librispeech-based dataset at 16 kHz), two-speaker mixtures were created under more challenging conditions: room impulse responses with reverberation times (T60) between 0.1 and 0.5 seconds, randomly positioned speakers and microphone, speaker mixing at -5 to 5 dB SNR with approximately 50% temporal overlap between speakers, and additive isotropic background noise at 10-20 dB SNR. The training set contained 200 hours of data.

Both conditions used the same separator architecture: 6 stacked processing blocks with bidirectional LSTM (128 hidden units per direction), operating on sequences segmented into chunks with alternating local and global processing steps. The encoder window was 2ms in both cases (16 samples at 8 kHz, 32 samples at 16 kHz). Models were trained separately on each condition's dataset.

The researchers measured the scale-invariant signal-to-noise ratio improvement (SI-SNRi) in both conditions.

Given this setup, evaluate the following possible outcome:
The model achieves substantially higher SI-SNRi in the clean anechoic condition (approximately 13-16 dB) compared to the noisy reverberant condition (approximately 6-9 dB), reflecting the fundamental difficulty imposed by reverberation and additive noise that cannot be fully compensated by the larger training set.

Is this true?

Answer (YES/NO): NO